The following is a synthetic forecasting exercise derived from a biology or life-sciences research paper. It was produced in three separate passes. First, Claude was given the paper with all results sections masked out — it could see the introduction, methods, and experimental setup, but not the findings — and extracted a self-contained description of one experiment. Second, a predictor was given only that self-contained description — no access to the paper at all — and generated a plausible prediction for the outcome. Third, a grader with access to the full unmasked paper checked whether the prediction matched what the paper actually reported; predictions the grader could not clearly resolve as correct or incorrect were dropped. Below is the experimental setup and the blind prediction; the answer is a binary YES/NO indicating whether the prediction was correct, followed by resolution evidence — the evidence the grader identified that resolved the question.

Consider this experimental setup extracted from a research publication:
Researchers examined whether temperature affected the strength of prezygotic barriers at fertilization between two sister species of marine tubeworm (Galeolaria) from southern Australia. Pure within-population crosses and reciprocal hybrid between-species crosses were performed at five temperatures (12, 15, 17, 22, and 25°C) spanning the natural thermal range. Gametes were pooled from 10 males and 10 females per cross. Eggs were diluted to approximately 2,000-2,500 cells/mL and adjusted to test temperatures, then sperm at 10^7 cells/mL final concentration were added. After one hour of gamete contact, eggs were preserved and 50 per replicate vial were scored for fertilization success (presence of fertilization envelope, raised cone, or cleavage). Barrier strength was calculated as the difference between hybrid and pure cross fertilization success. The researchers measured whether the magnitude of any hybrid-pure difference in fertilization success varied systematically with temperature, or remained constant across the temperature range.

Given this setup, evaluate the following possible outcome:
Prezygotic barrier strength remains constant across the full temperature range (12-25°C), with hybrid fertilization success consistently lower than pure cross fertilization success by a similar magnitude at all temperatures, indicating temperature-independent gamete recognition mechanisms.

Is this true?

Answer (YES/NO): NO